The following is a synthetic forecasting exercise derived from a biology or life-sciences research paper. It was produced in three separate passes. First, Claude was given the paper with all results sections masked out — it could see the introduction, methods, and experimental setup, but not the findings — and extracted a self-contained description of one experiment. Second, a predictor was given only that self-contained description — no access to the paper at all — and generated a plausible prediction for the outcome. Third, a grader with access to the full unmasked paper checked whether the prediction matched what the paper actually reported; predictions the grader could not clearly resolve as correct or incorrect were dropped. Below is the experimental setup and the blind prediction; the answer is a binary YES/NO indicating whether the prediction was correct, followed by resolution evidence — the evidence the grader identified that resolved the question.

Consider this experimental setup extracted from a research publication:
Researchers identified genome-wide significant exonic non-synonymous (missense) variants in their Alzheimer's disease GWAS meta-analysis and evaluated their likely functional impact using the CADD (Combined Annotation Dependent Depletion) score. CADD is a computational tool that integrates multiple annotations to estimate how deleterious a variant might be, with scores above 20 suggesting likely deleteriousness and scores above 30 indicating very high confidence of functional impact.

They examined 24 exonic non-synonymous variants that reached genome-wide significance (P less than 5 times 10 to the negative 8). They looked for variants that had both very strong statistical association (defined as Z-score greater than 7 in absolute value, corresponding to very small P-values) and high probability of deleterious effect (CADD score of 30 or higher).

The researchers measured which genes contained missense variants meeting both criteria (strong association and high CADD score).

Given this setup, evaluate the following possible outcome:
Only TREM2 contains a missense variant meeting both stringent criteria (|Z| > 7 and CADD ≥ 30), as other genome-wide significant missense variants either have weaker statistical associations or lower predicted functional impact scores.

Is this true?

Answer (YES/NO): NO